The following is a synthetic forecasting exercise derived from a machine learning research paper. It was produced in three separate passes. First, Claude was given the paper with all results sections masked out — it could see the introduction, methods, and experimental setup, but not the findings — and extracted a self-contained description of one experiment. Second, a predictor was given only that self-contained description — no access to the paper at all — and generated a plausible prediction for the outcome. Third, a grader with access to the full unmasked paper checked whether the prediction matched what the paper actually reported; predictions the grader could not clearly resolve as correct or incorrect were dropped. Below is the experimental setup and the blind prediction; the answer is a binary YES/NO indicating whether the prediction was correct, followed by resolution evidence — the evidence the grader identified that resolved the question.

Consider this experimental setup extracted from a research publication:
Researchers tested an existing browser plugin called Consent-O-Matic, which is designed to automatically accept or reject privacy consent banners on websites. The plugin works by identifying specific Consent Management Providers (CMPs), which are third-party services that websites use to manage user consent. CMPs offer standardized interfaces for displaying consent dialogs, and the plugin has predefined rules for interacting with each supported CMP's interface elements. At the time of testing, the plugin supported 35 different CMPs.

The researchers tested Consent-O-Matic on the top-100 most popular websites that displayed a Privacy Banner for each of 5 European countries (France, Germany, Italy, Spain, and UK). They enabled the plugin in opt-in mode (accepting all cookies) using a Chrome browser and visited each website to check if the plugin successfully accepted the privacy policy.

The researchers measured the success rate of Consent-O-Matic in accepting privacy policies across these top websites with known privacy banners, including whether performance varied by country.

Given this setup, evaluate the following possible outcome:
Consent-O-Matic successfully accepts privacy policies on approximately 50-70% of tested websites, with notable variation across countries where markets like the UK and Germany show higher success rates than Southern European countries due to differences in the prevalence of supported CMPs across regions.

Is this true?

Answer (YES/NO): NO